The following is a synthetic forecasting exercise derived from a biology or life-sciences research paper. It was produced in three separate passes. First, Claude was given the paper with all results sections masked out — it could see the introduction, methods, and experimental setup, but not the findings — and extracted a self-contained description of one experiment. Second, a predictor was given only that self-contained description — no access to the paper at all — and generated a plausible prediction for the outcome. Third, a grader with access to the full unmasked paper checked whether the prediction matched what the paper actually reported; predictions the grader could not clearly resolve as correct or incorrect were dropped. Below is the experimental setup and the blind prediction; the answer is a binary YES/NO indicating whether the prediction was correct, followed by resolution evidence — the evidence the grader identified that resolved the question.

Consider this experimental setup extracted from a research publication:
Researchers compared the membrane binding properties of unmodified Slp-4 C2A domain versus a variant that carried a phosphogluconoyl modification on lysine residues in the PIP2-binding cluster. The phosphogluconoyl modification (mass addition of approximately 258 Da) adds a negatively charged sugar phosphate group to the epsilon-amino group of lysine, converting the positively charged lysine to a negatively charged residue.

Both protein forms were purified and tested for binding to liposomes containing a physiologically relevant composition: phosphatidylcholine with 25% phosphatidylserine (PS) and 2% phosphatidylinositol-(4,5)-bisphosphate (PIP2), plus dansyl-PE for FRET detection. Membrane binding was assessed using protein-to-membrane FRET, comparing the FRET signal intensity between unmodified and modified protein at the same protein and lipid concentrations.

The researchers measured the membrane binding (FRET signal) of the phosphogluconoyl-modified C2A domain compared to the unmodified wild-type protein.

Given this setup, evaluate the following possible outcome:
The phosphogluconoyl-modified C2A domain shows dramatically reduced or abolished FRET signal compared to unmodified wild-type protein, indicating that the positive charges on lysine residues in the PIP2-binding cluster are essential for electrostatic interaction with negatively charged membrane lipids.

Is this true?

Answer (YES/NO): NO